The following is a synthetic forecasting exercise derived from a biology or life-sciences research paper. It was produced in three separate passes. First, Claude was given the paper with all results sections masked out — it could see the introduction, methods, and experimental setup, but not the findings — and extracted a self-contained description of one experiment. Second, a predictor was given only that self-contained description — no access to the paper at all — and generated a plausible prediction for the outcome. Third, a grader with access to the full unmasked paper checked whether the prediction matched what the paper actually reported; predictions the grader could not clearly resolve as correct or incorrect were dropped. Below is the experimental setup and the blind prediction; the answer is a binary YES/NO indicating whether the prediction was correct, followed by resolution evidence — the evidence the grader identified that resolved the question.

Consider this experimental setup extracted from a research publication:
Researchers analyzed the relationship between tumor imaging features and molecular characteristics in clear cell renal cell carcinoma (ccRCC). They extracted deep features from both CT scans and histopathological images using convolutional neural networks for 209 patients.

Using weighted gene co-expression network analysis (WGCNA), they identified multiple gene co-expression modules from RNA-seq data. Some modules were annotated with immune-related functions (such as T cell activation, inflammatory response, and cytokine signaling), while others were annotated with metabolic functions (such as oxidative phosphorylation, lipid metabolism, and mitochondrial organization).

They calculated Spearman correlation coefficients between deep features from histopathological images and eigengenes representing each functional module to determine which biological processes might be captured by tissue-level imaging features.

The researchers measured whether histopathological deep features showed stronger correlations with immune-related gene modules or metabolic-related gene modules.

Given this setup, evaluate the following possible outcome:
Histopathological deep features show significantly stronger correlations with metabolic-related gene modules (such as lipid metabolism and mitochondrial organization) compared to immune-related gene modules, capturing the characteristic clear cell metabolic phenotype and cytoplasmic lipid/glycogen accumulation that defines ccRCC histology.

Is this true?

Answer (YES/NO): NO